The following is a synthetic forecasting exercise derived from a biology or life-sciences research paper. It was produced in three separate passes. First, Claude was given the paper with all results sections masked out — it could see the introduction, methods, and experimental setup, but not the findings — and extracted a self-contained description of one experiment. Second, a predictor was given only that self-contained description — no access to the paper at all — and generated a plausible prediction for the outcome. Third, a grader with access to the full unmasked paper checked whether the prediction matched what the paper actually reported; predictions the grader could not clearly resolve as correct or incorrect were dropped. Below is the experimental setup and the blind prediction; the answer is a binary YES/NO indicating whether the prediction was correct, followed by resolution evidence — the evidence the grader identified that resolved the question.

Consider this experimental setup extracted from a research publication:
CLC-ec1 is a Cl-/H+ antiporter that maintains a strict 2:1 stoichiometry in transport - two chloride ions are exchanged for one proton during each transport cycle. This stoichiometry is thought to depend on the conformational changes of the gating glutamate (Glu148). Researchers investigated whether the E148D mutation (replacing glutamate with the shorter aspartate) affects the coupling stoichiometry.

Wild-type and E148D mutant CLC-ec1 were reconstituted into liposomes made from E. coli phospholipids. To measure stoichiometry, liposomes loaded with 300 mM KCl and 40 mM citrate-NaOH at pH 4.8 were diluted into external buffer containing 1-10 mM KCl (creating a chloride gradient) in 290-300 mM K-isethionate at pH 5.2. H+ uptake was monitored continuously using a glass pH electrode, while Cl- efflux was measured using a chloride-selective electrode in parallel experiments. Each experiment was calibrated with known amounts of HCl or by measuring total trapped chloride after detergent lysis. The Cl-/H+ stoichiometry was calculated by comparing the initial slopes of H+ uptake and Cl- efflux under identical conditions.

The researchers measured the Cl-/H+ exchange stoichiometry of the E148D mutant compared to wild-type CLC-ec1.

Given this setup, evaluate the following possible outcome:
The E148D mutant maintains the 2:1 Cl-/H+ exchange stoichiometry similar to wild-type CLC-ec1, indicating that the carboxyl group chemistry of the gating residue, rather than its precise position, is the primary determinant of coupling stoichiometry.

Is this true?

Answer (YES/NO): NO